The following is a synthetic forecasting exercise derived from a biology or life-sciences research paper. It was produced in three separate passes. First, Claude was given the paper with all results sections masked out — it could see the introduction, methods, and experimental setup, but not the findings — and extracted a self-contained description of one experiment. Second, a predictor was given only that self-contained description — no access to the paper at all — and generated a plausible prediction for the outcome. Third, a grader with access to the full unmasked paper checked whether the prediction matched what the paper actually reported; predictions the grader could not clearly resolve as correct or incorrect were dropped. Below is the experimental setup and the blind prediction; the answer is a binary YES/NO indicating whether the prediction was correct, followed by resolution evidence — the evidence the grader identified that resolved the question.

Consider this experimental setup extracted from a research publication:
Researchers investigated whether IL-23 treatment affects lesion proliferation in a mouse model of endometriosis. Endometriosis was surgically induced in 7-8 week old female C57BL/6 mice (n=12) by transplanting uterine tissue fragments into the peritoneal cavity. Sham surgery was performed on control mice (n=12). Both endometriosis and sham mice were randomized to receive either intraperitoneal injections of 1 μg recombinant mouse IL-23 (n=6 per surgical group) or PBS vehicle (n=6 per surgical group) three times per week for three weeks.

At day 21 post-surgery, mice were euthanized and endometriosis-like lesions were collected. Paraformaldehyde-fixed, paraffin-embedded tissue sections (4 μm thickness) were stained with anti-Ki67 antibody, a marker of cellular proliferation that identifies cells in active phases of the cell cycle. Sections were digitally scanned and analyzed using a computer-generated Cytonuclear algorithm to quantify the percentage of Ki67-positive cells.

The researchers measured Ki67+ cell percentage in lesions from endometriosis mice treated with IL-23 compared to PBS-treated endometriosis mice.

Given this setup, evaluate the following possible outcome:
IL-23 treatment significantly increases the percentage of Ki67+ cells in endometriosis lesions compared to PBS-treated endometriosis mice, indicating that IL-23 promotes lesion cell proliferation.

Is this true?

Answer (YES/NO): NO